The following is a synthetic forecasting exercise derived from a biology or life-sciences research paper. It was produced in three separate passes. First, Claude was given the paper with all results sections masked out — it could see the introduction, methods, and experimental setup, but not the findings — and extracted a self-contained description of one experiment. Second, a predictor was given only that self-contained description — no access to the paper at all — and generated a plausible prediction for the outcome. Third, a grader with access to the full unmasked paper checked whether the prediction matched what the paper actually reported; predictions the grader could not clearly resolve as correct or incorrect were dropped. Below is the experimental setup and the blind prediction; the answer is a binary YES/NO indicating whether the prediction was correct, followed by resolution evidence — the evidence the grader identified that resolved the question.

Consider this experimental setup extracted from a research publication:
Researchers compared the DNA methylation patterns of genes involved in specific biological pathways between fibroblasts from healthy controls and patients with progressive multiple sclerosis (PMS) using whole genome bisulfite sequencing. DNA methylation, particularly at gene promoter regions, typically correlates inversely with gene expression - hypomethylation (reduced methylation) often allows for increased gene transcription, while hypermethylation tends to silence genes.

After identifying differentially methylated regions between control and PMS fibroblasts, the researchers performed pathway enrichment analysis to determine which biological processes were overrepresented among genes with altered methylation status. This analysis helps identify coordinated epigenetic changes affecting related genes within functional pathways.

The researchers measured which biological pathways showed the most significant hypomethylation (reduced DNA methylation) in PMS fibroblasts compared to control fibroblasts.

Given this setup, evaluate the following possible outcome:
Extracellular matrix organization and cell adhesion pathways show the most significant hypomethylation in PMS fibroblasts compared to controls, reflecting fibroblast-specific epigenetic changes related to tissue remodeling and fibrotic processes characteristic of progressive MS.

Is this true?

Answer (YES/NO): NO